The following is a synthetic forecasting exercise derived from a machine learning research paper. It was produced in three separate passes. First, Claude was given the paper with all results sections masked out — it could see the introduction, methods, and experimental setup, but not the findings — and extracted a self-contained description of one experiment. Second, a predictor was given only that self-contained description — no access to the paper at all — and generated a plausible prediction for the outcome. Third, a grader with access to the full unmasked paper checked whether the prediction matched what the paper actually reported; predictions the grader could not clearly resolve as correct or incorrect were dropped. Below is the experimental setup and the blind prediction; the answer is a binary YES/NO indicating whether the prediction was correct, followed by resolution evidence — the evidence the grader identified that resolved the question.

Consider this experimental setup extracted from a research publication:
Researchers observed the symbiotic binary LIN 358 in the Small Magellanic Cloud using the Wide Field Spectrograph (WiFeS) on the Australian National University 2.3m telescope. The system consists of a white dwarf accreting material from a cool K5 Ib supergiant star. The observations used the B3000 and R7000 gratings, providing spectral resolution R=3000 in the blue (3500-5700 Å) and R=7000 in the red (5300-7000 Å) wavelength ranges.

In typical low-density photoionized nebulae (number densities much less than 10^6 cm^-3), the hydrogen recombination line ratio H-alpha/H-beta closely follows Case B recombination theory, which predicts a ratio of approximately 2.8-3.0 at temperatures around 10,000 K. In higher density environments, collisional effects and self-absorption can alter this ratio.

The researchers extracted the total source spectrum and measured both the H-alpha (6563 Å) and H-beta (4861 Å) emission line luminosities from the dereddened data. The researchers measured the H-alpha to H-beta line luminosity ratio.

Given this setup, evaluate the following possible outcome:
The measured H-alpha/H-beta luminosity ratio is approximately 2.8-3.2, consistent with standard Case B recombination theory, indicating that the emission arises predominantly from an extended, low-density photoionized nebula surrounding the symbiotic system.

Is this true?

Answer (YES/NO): NO